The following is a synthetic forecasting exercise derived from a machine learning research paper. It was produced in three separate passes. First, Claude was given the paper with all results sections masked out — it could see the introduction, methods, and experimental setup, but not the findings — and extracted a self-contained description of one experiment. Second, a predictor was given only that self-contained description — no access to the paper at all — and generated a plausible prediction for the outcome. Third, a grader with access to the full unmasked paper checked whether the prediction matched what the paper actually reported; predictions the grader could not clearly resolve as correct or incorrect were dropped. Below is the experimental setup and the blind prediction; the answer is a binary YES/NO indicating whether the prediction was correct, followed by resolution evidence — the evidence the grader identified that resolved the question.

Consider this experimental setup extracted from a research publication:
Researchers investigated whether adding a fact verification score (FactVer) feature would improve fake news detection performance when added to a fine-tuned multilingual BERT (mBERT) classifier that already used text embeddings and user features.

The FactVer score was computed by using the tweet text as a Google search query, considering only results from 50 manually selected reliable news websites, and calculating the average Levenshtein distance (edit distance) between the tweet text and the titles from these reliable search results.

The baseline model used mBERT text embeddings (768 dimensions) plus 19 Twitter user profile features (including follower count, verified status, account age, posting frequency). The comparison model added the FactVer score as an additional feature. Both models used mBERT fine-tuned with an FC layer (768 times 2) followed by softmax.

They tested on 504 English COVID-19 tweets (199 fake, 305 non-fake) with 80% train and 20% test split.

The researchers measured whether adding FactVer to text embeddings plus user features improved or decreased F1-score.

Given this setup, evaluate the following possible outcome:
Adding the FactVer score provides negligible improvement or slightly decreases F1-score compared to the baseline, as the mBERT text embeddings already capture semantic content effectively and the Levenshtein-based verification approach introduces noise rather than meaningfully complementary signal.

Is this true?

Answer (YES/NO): YES